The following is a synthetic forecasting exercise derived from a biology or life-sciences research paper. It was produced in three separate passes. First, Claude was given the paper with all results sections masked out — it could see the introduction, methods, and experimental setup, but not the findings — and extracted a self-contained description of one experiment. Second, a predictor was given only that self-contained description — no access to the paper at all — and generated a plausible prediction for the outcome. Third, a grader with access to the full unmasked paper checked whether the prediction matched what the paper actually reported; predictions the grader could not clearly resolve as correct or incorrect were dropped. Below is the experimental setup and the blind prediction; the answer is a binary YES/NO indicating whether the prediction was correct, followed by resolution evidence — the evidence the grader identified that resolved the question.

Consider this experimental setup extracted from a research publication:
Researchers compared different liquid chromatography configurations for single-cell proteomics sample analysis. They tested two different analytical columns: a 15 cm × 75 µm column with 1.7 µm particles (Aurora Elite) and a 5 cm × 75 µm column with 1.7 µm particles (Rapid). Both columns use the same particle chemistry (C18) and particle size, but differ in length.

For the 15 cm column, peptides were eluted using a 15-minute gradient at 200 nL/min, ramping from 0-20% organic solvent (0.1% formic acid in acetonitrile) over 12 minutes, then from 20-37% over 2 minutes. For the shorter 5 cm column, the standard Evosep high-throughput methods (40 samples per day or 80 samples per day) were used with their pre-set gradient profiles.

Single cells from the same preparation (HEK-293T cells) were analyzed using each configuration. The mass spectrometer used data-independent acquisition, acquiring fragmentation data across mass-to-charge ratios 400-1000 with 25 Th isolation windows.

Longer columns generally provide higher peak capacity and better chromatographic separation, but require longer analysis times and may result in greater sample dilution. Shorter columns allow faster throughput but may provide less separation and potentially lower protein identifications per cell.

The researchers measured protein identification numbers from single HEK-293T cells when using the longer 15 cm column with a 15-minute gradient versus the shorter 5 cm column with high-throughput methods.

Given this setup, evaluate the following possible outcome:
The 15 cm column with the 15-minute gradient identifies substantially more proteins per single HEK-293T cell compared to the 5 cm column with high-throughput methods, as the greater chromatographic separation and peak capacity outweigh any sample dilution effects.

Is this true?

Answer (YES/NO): YES